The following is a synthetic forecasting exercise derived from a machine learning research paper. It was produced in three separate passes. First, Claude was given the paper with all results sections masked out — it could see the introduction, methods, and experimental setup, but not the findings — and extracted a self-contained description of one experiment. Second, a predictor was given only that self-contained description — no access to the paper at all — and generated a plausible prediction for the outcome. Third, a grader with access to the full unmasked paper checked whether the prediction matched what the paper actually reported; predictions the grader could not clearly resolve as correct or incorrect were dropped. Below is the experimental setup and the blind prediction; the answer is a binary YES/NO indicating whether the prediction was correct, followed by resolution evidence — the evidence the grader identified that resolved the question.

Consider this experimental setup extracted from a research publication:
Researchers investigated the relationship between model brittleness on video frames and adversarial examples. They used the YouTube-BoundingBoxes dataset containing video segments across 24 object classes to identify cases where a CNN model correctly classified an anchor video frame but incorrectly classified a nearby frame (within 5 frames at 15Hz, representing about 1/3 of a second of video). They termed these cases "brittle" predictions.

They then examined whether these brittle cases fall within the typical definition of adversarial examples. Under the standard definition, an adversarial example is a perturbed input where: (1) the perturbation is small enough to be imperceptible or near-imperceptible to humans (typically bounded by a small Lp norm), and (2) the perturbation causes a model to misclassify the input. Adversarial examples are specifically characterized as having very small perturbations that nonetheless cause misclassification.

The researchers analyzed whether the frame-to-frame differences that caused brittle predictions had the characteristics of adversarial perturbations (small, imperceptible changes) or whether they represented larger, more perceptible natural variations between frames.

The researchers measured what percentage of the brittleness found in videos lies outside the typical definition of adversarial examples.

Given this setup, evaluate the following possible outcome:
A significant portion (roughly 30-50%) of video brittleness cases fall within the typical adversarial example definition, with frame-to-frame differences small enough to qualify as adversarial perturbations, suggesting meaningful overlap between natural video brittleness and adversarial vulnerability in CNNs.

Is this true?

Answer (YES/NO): NO